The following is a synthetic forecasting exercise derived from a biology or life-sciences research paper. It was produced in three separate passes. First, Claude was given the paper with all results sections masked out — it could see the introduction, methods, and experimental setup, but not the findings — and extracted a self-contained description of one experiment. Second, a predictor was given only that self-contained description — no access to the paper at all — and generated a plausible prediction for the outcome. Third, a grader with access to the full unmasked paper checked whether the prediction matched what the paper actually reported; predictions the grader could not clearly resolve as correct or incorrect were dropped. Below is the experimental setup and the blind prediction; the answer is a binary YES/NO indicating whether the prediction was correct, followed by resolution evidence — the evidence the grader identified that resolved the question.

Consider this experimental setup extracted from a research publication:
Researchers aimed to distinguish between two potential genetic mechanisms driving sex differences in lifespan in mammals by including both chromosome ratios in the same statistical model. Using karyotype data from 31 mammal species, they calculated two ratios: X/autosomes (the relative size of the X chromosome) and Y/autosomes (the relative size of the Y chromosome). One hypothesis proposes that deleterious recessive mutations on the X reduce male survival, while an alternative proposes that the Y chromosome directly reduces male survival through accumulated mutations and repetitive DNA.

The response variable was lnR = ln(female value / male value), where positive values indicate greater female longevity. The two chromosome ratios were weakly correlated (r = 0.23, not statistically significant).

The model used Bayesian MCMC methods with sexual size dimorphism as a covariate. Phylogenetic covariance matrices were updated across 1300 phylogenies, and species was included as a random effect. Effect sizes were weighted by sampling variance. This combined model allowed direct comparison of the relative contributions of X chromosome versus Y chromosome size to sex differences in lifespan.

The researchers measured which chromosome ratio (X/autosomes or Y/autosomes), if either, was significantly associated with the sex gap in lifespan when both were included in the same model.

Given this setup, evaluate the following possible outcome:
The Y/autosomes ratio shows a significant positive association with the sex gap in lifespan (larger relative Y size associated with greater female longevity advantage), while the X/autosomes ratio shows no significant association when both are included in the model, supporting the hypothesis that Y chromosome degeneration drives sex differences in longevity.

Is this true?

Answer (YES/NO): NO